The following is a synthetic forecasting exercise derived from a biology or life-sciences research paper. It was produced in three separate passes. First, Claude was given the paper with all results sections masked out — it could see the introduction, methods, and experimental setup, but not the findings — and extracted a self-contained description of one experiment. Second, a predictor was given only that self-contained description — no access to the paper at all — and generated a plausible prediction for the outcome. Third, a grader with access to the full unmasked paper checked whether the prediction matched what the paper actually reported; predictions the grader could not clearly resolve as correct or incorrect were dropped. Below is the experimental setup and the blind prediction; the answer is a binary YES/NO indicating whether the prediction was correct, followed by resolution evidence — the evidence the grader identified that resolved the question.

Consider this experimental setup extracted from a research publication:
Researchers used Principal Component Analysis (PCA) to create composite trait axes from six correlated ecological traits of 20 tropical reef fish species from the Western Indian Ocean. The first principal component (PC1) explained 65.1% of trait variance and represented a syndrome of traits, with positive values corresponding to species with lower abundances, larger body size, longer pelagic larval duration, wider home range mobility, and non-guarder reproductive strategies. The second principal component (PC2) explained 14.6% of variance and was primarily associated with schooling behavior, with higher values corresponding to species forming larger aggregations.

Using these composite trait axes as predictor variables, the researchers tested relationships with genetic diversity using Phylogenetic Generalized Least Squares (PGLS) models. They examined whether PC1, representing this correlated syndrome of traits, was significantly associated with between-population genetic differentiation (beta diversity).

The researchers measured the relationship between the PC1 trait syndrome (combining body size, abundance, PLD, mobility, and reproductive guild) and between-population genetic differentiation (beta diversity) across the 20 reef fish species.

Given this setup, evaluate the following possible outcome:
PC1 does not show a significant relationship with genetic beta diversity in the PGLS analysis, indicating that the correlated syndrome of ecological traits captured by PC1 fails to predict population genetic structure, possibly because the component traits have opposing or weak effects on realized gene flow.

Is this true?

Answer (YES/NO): YES